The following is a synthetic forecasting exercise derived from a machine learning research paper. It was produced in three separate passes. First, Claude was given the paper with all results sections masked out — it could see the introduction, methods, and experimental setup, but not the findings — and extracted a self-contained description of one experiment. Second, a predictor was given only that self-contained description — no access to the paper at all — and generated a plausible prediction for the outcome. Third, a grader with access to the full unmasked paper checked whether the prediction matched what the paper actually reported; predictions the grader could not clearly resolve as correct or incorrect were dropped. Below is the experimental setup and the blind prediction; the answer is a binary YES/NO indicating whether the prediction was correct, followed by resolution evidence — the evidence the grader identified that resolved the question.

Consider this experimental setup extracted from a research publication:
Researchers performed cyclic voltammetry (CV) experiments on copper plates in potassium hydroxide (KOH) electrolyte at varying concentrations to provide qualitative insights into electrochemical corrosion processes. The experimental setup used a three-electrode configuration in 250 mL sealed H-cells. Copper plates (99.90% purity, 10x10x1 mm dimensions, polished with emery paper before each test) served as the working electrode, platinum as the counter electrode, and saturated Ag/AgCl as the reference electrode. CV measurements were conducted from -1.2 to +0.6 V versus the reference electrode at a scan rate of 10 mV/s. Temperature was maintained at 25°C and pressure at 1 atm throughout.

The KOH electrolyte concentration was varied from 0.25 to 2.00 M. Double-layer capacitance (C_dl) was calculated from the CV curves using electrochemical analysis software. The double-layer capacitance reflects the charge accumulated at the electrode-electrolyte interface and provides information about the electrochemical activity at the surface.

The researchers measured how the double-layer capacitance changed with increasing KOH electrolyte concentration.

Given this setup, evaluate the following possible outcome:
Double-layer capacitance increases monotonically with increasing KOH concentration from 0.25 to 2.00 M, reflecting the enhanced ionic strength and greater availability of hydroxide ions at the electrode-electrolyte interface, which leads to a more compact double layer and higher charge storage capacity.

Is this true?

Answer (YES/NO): YES